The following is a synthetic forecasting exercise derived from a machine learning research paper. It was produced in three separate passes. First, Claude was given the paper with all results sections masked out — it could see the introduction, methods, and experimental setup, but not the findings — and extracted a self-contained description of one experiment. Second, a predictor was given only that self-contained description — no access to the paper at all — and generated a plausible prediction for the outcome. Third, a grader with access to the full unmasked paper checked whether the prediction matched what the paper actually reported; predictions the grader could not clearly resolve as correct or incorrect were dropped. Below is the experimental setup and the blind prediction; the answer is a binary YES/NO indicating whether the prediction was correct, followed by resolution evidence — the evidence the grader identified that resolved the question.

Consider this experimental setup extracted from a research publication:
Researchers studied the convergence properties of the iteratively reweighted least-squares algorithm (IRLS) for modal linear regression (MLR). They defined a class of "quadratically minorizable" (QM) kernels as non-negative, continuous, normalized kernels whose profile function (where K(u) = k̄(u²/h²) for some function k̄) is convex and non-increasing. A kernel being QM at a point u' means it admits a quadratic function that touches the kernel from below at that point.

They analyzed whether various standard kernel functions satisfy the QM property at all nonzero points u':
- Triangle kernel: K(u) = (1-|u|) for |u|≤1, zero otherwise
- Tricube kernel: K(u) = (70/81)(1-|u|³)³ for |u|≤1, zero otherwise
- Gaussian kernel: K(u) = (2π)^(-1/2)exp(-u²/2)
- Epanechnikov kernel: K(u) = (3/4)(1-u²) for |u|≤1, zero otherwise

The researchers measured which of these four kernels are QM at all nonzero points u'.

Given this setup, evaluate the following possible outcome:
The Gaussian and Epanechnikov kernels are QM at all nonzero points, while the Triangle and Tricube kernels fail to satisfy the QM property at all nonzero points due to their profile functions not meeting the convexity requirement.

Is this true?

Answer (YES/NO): NO